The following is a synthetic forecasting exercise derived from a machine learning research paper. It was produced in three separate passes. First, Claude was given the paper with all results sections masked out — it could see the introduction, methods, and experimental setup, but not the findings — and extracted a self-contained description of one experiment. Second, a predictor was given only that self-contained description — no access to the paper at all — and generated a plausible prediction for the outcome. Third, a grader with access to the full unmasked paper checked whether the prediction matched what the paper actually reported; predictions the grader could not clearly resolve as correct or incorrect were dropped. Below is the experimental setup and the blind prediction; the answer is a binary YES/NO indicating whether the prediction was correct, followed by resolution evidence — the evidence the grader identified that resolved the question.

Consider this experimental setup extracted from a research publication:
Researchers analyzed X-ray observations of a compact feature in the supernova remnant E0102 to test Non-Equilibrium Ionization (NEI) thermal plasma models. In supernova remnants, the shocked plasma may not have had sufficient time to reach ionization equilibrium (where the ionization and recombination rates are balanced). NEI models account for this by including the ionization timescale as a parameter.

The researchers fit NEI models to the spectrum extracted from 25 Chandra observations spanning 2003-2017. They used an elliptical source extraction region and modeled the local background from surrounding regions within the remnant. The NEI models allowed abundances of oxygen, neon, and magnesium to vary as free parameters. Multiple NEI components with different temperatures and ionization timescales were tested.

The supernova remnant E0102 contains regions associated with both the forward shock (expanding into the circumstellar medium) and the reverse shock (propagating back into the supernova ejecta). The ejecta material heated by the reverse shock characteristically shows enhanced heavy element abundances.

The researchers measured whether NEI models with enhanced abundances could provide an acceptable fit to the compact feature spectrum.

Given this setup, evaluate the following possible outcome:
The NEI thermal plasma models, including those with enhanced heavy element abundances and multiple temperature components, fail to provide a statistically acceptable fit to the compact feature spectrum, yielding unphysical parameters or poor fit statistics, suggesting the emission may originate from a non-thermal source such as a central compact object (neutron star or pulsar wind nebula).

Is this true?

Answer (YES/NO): NO